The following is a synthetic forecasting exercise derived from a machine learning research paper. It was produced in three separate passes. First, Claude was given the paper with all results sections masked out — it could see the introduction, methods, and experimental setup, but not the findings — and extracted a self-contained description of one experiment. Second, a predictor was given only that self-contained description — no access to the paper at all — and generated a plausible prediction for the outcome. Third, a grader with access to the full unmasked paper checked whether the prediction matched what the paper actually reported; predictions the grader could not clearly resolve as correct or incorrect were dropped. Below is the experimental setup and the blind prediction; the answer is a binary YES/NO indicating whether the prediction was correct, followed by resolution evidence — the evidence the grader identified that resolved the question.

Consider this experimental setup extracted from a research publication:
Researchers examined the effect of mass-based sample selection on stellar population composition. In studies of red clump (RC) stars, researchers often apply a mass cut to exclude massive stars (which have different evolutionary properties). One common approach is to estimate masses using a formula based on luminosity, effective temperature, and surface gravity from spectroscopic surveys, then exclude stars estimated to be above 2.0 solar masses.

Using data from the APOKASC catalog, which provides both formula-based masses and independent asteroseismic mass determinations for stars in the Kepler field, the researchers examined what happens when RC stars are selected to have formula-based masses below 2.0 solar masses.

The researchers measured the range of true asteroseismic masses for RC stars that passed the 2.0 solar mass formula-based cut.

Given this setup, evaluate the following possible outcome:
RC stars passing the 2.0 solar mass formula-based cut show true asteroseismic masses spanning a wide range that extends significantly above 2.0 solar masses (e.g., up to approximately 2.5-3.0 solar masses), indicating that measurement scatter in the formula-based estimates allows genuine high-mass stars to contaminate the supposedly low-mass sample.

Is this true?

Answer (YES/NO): YES